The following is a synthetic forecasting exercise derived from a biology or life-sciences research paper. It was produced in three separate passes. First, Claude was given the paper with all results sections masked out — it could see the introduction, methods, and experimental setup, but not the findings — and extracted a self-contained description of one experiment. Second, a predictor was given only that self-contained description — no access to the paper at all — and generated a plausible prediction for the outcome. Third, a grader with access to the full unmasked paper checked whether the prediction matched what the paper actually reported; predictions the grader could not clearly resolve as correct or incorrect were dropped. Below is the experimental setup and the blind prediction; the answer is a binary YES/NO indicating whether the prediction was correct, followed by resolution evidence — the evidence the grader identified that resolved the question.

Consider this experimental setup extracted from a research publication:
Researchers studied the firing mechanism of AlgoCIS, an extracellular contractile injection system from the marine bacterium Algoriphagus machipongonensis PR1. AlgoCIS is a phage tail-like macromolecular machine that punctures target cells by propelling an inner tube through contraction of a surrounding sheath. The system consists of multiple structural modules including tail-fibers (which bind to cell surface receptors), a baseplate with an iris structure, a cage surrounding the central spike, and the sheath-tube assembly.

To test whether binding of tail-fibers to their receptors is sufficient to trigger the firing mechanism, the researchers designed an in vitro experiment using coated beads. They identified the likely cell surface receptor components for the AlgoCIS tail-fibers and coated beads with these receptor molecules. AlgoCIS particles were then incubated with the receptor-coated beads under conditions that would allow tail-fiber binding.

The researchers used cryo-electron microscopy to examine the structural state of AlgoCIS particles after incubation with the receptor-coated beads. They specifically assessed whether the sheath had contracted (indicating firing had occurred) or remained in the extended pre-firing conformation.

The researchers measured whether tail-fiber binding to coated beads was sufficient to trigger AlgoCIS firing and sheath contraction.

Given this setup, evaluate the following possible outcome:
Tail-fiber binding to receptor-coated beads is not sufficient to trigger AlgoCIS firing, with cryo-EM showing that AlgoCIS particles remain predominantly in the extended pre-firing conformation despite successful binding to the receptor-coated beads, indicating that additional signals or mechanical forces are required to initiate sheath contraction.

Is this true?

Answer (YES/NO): YES